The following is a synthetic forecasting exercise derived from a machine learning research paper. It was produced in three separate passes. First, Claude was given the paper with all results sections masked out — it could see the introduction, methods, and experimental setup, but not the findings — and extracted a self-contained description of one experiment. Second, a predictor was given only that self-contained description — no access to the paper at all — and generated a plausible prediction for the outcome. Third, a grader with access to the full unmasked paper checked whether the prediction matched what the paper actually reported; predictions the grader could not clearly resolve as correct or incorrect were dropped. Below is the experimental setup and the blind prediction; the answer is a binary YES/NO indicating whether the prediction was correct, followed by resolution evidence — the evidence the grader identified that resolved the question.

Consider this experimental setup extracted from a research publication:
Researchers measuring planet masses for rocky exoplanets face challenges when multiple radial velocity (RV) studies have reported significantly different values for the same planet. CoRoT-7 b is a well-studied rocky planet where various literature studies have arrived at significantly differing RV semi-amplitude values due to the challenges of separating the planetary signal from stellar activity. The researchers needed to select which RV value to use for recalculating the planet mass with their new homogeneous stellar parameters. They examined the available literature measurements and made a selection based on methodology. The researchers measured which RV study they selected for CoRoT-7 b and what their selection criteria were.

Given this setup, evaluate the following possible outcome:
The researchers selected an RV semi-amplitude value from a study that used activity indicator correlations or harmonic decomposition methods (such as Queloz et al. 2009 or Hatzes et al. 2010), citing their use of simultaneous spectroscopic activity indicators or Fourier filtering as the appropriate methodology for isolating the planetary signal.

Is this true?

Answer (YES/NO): NO